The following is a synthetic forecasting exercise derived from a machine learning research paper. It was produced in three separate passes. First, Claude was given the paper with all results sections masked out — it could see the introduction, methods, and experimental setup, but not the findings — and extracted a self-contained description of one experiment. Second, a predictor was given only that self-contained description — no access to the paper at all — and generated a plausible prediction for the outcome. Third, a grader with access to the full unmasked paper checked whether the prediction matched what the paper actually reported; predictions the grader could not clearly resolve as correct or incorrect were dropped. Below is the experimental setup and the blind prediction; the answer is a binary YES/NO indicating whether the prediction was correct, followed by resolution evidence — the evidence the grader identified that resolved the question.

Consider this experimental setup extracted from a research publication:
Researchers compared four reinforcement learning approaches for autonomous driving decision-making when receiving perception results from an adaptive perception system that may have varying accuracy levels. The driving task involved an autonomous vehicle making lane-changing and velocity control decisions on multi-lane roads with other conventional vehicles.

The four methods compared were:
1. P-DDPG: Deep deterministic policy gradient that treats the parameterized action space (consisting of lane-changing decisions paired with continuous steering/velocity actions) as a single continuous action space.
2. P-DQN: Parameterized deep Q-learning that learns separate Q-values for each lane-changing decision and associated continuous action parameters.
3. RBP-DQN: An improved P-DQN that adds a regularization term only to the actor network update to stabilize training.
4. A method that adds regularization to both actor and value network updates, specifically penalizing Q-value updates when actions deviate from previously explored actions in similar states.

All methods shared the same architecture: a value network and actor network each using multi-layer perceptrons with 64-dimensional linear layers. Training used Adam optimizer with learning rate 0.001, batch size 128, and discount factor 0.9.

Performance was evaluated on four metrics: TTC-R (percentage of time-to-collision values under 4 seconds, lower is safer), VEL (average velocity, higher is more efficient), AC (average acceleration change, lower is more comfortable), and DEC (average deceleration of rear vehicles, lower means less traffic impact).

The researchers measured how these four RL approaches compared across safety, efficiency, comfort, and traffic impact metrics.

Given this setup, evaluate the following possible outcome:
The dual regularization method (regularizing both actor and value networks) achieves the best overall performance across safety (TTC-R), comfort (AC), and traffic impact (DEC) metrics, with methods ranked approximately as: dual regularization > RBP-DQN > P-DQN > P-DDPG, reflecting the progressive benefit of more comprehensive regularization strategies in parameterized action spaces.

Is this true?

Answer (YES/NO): YES